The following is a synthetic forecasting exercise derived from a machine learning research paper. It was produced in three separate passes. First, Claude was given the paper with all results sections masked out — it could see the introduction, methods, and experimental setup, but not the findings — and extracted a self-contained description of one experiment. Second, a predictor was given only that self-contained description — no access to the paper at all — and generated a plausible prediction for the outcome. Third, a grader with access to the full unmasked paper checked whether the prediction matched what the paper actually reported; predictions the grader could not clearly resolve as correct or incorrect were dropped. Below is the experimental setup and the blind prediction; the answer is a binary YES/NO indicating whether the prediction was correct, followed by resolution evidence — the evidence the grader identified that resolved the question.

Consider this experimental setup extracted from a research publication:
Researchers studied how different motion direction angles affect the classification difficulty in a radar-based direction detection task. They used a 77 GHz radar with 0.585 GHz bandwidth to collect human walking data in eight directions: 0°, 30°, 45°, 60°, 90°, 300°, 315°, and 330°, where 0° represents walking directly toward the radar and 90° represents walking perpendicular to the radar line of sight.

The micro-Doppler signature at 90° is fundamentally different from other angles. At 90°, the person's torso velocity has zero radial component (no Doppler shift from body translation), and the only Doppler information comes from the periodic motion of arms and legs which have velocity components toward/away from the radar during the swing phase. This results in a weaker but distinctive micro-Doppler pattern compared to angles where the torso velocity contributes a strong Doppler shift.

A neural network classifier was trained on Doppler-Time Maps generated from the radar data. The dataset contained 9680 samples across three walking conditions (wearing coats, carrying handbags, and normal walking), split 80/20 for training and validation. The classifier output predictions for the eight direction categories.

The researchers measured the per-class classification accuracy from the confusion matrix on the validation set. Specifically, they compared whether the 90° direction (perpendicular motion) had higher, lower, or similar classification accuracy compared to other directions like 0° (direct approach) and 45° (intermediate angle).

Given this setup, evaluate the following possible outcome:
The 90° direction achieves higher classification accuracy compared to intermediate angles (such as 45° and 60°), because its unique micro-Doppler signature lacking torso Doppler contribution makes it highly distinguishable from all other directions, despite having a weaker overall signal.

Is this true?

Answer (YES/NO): YES